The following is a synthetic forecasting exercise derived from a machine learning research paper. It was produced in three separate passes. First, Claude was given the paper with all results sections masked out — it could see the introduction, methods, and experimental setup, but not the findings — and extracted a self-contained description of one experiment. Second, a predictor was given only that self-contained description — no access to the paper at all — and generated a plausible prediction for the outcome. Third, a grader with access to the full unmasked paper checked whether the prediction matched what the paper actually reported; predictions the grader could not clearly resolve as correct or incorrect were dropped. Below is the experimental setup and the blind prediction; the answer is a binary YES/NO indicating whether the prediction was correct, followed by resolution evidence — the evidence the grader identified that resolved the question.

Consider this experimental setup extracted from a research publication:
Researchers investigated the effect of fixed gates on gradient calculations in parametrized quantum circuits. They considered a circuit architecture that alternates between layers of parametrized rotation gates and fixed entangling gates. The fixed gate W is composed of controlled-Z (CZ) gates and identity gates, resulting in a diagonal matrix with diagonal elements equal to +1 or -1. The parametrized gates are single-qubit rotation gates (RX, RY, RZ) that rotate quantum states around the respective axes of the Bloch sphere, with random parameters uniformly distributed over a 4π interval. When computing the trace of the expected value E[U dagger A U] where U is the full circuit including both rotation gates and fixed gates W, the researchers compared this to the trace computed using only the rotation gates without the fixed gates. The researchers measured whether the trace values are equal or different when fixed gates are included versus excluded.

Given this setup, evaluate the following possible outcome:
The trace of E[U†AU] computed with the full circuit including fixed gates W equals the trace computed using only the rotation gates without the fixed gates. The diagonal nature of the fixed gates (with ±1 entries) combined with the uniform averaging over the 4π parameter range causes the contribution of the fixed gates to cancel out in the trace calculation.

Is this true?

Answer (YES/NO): YES